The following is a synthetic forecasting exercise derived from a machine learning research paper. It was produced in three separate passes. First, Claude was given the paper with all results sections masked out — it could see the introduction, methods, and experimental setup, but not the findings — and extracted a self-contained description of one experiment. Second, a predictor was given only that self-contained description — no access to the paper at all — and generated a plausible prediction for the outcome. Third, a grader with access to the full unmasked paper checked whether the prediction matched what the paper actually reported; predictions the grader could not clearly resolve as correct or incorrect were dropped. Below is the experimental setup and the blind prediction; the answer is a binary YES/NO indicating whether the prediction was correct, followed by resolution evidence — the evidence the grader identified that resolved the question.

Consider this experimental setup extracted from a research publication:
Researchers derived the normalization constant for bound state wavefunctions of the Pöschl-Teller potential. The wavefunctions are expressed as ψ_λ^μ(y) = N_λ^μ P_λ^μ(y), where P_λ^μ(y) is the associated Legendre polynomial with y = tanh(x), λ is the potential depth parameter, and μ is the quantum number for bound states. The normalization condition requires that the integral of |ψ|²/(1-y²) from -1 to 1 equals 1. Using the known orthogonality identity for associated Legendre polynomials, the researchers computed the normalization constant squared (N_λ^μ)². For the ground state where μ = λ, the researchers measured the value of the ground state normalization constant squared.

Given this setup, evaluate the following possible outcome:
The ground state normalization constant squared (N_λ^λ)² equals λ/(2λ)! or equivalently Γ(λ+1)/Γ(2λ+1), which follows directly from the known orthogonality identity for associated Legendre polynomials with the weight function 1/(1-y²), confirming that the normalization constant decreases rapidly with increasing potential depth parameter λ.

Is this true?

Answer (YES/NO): NO